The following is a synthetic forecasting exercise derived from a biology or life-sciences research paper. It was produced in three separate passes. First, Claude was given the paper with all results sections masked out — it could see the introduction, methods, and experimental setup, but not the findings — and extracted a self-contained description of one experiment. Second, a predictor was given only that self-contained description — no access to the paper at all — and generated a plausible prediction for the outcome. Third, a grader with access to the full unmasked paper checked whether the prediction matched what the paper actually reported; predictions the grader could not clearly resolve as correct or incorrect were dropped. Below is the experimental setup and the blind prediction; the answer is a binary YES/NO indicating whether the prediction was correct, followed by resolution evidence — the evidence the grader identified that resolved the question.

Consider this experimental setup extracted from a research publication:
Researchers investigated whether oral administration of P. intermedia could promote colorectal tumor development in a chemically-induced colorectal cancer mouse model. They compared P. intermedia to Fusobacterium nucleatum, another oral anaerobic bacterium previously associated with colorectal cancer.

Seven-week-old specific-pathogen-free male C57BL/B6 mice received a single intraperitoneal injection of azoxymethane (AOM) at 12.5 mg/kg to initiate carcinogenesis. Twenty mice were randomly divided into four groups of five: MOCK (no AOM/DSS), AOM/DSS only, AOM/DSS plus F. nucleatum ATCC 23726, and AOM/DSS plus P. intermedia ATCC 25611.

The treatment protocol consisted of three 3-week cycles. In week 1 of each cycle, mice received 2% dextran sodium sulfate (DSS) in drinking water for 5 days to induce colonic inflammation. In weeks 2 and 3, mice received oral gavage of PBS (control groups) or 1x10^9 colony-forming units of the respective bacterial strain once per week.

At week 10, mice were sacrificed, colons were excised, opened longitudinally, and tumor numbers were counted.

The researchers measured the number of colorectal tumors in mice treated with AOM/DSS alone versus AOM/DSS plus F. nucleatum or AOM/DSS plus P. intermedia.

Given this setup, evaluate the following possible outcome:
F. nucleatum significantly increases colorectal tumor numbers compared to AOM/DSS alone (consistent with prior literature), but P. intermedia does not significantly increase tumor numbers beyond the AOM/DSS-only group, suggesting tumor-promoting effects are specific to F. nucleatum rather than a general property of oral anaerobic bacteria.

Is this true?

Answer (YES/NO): NO